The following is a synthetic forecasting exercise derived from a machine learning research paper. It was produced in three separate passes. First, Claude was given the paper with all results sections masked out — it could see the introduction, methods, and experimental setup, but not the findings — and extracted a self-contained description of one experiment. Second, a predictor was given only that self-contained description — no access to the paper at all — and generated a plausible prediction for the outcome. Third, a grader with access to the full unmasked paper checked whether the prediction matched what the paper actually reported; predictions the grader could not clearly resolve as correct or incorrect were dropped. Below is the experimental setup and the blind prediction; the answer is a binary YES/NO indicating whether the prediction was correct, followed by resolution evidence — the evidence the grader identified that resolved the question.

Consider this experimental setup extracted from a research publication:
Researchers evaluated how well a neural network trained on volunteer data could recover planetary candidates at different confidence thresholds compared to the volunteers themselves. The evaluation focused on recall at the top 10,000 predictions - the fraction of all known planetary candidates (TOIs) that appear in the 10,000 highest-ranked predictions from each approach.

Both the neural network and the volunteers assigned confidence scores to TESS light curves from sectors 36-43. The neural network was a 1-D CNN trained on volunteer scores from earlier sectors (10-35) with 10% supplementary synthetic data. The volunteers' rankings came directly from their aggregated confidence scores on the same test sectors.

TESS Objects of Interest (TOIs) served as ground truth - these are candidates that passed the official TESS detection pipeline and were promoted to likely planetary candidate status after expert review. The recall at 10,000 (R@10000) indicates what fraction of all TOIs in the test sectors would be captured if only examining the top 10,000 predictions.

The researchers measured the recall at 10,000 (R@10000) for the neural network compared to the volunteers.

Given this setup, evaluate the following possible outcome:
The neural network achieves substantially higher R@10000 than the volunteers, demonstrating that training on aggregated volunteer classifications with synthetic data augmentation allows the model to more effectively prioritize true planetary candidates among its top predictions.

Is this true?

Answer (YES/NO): NO